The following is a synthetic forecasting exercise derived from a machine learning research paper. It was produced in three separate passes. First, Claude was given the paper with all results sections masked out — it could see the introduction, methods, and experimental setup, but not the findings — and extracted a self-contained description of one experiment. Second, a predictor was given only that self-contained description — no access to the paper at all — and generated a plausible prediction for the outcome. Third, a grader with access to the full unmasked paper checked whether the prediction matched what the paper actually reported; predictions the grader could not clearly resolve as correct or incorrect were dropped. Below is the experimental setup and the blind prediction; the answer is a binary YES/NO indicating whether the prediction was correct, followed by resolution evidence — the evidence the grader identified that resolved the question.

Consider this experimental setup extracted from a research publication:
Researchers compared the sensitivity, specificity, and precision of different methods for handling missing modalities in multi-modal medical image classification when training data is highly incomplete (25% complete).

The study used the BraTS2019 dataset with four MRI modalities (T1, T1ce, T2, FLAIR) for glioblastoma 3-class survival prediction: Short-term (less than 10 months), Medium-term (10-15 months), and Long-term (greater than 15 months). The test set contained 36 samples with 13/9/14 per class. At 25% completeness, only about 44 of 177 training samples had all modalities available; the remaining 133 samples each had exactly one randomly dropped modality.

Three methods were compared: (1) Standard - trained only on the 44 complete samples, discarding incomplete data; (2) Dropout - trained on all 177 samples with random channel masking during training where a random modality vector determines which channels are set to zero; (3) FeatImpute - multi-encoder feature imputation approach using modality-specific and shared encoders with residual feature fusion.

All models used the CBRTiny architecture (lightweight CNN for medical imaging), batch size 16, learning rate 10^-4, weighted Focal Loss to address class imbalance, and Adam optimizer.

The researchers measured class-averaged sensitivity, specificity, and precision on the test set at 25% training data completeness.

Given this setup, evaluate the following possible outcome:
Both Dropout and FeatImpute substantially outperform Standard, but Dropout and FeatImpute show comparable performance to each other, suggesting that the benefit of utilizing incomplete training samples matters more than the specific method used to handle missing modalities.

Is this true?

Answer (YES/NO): YES